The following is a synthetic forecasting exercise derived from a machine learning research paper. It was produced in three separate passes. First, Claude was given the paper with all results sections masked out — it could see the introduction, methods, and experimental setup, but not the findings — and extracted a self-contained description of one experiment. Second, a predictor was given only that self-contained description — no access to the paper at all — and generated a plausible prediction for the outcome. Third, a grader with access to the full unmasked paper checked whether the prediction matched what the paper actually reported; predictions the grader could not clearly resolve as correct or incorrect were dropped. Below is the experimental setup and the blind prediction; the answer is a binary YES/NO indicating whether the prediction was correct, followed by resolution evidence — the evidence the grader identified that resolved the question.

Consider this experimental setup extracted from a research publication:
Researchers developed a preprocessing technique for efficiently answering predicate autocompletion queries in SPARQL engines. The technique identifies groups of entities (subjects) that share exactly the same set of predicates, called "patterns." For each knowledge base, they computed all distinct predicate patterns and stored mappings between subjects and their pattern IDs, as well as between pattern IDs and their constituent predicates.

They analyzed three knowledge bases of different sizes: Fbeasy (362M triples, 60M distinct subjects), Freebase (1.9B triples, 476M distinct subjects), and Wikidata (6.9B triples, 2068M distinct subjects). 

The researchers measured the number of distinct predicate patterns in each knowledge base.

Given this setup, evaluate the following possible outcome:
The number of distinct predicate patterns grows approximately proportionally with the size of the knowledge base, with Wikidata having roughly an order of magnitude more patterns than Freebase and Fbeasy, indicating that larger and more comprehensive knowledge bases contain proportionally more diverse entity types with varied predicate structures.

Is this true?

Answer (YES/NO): NO